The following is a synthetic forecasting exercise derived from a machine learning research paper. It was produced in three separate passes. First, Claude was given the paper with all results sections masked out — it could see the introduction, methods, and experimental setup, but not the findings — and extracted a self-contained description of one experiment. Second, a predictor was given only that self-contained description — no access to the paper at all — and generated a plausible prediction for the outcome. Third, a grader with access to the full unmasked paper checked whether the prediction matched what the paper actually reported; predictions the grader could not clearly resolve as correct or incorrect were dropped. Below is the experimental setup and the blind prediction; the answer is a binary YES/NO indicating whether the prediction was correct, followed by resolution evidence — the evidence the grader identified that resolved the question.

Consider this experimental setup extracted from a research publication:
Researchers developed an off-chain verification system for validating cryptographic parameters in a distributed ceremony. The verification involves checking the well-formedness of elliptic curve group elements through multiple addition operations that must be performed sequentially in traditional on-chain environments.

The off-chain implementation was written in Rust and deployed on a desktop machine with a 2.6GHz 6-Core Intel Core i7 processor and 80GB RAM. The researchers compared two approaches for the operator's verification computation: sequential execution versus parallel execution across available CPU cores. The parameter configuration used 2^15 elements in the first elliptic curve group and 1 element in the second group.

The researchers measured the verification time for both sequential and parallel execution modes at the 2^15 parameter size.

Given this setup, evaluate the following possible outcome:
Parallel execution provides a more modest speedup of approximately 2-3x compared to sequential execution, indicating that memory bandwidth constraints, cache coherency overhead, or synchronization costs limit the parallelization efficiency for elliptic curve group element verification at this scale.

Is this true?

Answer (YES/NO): NO